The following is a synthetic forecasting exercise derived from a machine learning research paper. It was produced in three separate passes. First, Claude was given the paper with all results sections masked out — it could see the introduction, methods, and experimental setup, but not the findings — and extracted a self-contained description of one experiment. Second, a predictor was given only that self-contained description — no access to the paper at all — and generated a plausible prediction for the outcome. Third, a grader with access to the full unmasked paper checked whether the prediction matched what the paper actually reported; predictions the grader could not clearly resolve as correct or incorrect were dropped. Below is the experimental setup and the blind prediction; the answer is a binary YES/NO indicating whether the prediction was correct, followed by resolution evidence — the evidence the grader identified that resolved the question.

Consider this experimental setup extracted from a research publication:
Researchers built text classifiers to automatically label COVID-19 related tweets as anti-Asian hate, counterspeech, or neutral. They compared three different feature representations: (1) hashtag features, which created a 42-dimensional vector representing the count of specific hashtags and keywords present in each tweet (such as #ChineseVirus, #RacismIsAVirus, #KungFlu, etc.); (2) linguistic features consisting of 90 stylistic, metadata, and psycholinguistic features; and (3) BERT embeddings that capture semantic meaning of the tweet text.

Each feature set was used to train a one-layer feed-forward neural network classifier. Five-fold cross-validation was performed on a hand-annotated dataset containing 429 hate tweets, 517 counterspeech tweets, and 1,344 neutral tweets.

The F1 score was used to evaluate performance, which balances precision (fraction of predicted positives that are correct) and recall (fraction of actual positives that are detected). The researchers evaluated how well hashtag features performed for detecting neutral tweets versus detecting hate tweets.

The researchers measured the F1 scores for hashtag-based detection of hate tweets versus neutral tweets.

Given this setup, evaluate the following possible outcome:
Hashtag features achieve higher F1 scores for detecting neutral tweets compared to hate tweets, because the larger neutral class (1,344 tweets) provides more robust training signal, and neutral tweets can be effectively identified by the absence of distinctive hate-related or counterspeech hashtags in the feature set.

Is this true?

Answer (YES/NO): YES